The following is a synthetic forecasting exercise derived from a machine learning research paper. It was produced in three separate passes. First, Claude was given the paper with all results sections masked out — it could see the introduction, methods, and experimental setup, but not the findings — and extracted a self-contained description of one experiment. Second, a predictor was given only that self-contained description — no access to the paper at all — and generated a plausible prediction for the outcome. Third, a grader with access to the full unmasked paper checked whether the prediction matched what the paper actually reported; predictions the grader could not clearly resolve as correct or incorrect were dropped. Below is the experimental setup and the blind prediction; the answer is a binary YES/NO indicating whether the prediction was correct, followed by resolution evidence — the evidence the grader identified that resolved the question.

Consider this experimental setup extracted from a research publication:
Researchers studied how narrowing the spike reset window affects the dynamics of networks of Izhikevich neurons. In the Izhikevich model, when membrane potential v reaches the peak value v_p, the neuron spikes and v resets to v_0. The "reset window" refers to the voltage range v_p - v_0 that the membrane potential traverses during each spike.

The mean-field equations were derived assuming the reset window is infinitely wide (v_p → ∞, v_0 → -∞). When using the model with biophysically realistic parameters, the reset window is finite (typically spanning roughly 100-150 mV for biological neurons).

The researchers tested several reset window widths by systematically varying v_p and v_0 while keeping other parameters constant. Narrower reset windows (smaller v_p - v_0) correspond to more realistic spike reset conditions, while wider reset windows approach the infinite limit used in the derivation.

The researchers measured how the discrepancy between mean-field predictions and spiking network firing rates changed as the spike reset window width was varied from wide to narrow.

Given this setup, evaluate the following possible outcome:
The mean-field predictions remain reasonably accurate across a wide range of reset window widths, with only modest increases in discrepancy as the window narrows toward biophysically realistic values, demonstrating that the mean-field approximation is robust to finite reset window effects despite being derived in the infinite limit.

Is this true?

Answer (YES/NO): NO